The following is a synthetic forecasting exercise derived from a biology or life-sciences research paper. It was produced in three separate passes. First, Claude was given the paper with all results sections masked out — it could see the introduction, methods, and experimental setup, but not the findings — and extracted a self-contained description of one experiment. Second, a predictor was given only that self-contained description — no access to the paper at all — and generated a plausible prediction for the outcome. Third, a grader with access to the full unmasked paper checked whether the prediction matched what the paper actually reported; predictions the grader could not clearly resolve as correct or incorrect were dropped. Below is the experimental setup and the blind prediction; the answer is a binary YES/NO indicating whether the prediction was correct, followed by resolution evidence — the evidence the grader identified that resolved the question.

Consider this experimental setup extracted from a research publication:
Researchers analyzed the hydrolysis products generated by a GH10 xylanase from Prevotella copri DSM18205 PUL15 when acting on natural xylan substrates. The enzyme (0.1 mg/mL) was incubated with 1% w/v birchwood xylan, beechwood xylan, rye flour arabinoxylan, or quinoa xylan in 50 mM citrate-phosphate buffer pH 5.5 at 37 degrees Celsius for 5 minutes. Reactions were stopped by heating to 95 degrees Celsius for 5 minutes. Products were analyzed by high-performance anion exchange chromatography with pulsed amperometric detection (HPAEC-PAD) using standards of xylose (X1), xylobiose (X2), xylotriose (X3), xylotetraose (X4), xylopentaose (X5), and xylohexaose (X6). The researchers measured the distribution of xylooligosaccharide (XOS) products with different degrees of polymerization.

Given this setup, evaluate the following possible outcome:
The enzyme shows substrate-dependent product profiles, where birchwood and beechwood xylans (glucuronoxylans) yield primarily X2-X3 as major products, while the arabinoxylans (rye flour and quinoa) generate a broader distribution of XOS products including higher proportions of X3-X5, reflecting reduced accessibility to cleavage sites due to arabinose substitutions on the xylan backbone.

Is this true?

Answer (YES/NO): NO